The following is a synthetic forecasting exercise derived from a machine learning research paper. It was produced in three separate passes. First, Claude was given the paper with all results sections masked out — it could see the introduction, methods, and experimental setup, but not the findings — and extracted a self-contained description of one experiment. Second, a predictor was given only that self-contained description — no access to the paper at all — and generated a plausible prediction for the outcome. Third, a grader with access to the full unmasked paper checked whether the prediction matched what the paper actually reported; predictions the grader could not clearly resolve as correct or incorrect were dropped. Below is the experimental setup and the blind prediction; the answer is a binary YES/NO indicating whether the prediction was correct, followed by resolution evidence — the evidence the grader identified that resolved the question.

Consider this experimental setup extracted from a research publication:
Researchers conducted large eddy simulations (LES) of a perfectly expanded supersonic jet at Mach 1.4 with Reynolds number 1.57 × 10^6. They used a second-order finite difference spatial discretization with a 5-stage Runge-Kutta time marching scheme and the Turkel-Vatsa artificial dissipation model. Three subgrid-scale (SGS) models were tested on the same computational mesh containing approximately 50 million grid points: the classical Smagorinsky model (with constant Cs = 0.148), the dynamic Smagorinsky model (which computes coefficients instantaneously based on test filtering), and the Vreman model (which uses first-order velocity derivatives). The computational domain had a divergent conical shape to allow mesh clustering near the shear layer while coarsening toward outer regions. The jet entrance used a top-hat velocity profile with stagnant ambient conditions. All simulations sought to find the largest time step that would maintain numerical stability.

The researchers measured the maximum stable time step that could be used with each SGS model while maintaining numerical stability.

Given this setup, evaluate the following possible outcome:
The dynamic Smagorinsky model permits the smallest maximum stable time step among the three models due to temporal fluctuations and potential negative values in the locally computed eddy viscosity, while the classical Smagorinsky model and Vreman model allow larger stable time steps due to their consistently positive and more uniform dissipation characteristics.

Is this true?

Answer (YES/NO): YES